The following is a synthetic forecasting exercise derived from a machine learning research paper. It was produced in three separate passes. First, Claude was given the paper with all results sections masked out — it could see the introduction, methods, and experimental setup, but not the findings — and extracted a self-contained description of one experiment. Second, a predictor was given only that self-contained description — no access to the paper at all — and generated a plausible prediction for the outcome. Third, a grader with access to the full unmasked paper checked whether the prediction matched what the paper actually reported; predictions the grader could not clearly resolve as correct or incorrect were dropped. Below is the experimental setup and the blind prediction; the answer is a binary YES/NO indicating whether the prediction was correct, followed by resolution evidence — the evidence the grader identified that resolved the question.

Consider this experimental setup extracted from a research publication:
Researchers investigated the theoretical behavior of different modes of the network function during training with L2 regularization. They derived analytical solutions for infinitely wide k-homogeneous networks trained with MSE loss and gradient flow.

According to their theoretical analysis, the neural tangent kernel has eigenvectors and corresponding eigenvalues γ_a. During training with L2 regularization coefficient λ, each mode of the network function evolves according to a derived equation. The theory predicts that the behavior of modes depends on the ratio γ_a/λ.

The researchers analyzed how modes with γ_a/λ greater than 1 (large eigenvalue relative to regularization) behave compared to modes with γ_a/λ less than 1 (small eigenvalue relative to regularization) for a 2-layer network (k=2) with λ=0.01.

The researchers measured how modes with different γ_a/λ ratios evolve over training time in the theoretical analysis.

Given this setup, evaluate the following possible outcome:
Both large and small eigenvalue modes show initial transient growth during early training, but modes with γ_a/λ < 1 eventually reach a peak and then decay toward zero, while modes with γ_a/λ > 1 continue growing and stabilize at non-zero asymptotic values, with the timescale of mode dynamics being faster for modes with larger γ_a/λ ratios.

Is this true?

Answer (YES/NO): NO